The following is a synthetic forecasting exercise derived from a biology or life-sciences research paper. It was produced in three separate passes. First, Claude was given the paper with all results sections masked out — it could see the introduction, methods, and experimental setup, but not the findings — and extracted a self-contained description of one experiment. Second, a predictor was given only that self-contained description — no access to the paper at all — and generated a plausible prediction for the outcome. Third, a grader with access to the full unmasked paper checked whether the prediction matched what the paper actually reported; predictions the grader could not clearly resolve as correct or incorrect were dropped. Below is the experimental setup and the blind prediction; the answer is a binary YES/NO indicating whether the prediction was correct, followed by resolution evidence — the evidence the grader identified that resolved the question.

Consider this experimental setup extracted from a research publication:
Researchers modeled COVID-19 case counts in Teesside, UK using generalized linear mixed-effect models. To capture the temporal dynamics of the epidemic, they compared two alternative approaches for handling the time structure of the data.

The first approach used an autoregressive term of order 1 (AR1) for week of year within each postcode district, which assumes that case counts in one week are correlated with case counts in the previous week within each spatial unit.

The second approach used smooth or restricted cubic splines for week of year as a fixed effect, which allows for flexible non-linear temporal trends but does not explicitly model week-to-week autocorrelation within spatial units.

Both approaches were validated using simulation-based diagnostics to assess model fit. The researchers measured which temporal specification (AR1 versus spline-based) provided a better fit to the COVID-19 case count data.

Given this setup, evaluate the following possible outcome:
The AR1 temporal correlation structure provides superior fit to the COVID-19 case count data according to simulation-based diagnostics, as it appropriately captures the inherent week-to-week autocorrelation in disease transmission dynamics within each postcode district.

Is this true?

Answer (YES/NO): YES